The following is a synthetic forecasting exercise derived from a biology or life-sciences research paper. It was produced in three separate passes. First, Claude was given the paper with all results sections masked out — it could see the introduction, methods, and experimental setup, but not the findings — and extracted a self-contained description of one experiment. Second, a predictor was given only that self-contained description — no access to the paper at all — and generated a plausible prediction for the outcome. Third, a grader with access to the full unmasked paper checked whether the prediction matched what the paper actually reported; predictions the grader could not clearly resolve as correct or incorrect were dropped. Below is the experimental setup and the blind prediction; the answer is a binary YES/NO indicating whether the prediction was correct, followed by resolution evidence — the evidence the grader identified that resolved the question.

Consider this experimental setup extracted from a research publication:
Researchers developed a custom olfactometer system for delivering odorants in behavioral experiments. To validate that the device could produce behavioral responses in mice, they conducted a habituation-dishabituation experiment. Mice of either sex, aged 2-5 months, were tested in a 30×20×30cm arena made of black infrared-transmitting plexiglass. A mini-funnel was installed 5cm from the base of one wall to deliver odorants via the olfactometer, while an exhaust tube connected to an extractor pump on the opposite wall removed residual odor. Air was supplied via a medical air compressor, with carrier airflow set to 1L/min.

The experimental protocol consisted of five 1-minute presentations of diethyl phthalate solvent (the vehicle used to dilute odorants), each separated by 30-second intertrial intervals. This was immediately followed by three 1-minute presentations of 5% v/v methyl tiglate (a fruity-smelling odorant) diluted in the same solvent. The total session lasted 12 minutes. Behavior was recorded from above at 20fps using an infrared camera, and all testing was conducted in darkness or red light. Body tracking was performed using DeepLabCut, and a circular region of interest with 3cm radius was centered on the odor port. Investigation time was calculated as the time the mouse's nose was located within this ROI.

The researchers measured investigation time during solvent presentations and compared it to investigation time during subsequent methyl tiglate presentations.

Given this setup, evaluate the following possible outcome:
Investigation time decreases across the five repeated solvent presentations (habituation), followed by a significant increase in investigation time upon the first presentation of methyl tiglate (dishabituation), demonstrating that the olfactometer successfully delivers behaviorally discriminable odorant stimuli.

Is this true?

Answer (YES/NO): YES